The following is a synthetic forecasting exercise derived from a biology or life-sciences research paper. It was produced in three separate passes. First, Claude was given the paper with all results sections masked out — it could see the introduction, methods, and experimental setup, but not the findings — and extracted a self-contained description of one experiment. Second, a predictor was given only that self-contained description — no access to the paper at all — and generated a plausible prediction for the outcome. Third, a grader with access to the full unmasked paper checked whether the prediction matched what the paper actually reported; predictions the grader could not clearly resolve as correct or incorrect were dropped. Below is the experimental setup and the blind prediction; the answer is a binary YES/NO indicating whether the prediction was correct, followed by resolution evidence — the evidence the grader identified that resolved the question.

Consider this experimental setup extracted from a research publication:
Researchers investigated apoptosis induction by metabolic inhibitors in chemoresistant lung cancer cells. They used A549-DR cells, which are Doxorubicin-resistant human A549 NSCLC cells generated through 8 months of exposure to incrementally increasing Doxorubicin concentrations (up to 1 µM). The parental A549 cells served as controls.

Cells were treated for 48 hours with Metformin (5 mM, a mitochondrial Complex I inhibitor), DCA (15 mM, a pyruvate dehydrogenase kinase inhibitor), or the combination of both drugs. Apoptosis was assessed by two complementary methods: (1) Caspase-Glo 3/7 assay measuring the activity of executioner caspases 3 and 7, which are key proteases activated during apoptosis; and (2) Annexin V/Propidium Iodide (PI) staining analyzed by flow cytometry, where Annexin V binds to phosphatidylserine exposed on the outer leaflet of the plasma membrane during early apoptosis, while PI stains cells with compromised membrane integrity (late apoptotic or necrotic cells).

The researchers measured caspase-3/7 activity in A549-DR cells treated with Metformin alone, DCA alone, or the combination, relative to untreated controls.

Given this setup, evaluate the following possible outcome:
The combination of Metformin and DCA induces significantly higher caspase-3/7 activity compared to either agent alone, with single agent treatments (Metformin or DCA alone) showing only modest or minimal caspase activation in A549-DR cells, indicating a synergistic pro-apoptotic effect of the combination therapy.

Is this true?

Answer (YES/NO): YES